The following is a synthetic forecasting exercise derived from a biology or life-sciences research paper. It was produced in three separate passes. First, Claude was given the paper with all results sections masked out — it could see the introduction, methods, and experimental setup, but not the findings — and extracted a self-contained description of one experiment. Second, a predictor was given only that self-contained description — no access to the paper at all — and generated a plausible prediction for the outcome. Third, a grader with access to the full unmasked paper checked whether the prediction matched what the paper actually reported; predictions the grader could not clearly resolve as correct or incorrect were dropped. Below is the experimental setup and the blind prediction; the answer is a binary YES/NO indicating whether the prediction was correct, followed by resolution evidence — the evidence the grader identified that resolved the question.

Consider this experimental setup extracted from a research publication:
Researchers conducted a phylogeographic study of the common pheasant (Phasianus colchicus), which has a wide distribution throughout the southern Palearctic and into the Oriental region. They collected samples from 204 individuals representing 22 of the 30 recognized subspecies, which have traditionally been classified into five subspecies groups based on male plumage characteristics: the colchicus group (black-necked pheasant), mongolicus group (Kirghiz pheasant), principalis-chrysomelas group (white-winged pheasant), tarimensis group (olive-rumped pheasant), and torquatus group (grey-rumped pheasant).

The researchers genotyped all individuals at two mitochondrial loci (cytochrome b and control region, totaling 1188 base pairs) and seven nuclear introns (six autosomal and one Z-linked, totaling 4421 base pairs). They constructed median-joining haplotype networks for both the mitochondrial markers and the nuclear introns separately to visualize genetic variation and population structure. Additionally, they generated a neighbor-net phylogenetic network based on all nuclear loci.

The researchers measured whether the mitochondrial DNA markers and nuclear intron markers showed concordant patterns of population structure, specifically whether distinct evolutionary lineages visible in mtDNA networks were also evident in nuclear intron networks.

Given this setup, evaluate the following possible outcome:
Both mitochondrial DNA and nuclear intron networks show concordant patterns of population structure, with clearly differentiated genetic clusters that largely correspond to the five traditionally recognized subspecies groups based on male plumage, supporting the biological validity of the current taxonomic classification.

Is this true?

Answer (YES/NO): NO